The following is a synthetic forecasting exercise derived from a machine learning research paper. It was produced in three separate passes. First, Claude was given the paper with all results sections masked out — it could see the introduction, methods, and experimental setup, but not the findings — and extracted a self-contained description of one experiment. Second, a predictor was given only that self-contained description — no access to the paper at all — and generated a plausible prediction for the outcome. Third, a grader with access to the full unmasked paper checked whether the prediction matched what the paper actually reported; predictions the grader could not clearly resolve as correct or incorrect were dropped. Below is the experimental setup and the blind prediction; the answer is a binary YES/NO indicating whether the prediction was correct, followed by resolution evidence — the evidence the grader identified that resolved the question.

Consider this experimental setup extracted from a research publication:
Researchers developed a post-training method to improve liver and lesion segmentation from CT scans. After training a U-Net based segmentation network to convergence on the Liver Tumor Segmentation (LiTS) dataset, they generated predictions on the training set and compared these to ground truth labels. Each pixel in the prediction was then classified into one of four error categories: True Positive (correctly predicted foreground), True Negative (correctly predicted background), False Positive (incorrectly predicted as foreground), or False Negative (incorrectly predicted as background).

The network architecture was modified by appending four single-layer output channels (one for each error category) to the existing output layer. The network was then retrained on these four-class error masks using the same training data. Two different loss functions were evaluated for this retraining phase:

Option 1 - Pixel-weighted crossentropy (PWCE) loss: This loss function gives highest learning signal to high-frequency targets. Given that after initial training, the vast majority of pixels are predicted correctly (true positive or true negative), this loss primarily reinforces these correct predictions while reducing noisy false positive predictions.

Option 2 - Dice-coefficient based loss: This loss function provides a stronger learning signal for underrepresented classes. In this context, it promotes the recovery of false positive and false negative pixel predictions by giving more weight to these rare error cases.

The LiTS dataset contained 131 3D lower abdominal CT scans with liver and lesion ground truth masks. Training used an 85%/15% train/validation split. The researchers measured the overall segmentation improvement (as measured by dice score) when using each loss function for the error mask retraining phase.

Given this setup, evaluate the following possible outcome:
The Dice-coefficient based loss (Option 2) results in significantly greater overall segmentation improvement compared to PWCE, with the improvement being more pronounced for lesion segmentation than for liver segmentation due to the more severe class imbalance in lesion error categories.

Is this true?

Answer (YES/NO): NO